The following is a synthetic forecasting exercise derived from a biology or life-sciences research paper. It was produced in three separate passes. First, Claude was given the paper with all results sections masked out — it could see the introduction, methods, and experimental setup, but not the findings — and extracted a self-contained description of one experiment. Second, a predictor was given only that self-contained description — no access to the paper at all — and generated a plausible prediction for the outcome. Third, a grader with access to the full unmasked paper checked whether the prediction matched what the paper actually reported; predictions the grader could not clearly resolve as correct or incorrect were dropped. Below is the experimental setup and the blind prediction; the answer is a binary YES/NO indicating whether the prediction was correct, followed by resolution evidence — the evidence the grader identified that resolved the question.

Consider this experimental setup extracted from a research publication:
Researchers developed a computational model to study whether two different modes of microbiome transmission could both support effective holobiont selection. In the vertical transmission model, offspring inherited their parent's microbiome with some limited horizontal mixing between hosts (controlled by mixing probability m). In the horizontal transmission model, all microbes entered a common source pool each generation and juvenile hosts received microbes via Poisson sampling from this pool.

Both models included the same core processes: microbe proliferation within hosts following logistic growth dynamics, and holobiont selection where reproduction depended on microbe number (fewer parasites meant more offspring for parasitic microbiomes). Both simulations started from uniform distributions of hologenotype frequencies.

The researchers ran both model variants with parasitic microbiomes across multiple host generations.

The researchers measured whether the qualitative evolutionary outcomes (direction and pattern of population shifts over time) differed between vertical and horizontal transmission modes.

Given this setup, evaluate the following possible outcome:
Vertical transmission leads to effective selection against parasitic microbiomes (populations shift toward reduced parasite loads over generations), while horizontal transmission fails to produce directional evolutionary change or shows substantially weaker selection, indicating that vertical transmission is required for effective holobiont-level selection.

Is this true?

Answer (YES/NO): NO